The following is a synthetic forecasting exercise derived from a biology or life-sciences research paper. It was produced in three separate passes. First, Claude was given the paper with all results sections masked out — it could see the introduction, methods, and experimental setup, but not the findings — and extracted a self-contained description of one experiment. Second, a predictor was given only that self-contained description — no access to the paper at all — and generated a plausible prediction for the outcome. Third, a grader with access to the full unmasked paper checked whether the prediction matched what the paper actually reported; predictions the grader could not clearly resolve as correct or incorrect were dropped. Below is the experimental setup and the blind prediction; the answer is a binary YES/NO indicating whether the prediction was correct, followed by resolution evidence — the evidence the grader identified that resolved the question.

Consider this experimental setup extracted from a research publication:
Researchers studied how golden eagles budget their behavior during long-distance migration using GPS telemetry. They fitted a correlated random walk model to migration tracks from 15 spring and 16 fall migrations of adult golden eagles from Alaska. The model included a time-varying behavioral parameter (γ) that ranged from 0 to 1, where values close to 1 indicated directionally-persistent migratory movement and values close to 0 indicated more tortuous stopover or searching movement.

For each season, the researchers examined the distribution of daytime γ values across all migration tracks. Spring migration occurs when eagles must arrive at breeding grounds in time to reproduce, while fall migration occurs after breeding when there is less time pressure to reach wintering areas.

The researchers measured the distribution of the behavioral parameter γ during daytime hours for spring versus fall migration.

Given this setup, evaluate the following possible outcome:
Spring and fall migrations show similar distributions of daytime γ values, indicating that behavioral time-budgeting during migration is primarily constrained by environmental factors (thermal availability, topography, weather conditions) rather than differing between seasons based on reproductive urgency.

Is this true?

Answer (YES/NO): NO